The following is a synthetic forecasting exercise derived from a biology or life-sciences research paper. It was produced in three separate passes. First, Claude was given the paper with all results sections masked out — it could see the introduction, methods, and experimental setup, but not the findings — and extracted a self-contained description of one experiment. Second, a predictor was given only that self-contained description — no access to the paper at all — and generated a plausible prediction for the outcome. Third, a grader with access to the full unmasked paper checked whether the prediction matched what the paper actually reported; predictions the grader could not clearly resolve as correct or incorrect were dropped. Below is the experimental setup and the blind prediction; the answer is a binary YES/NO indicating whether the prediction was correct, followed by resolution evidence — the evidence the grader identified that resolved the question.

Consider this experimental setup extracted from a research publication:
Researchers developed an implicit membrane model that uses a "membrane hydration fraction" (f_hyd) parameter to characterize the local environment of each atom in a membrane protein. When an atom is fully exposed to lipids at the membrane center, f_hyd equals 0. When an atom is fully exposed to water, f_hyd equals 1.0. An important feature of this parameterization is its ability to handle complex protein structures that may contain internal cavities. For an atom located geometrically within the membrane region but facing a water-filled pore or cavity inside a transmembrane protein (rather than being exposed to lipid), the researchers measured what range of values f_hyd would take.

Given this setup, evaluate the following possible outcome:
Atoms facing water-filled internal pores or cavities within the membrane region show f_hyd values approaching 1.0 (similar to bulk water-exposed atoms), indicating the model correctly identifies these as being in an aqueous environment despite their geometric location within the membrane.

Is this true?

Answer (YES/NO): NO